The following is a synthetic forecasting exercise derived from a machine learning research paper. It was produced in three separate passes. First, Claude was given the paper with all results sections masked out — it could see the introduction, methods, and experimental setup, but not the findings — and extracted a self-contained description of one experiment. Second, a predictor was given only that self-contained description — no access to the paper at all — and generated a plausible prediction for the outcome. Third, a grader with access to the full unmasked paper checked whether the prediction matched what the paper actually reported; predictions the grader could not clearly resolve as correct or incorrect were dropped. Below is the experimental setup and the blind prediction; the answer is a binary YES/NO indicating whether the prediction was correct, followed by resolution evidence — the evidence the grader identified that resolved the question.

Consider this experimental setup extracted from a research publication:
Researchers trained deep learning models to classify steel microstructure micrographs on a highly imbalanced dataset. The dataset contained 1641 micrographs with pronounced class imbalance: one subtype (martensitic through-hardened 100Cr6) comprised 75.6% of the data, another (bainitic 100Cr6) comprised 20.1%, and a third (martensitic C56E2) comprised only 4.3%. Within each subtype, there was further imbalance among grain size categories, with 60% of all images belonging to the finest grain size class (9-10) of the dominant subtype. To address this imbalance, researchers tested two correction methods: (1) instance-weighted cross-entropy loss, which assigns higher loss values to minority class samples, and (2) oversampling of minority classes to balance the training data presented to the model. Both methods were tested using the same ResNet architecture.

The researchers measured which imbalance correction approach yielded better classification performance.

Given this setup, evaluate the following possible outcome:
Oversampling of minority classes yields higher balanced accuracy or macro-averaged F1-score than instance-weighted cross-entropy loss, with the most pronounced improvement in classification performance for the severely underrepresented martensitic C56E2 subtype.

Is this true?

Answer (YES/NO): NO